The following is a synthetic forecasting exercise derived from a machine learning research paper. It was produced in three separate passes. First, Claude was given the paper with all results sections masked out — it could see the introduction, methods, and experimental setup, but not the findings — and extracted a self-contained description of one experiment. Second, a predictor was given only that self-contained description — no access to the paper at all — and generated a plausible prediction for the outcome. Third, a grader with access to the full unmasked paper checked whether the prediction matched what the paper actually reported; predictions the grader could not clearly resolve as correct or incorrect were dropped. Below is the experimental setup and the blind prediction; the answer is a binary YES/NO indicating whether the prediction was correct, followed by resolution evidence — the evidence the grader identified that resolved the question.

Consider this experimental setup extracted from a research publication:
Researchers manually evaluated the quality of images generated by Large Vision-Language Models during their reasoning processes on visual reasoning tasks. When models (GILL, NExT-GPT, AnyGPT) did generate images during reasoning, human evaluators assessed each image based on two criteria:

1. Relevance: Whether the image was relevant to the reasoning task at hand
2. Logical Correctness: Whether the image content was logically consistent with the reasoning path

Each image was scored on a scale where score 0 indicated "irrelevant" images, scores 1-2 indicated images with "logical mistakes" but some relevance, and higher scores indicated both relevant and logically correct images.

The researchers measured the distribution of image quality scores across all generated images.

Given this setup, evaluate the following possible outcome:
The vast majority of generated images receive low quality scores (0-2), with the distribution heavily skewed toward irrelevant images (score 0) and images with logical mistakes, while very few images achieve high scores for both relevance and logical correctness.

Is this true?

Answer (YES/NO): YES